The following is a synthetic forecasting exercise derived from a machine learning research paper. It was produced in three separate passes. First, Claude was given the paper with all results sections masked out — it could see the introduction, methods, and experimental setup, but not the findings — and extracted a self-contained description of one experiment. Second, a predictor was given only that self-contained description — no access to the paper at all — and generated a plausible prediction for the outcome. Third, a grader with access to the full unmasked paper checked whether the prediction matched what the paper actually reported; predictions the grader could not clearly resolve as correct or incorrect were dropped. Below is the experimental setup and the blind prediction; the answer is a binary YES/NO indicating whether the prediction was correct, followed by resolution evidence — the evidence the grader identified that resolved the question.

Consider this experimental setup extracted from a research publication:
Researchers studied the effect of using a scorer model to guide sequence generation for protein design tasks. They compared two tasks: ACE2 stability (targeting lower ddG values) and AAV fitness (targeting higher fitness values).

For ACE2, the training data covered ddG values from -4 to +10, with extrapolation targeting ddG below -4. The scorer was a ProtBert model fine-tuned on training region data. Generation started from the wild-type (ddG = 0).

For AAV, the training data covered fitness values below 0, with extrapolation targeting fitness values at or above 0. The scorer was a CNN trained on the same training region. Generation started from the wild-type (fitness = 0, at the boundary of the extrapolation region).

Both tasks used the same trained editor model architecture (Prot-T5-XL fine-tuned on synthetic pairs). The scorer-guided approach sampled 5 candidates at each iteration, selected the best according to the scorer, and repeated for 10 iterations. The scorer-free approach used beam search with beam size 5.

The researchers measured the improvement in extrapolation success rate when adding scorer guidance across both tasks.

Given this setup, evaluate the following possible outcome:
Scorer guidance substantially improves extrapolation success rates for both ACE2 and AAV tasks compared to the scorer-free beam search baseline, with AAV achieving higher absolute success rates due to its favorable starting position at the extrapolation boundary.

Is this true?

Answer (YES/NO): NO